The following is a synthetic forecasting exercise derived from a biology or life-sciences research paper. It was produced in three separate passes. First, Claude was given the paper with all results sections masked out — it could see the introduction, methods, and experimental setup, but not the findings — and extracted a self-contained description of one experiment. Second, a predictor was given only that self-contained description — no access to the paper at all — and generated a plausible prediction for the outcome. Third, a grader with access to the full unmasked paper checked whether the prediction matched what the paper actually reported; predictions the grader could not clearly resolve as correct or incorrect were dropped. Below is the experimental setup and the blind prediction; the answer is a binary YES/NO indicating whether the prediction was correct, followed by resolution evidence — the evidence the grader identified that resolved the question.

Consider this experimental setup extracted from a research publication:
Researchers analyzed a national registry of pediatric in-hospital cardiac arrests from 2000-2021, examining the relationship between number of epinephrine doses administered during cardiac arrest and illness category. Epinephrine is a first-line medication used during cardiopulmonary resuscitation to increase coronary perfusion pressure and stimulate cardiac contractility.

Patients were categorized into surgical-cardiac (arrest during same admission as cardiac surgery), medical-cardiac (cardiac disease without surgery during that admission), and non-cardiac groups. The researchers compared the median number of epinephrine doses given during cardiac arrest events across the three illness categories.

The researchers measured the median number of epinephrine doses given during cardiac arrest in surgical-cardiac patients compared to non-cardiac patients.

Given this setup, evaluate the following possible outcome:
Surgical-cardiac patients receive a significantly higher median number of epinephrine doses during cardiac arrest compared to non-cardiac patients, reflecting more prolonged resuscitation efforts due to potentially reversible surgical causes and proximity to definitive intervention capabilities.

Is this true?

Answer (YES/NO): YES